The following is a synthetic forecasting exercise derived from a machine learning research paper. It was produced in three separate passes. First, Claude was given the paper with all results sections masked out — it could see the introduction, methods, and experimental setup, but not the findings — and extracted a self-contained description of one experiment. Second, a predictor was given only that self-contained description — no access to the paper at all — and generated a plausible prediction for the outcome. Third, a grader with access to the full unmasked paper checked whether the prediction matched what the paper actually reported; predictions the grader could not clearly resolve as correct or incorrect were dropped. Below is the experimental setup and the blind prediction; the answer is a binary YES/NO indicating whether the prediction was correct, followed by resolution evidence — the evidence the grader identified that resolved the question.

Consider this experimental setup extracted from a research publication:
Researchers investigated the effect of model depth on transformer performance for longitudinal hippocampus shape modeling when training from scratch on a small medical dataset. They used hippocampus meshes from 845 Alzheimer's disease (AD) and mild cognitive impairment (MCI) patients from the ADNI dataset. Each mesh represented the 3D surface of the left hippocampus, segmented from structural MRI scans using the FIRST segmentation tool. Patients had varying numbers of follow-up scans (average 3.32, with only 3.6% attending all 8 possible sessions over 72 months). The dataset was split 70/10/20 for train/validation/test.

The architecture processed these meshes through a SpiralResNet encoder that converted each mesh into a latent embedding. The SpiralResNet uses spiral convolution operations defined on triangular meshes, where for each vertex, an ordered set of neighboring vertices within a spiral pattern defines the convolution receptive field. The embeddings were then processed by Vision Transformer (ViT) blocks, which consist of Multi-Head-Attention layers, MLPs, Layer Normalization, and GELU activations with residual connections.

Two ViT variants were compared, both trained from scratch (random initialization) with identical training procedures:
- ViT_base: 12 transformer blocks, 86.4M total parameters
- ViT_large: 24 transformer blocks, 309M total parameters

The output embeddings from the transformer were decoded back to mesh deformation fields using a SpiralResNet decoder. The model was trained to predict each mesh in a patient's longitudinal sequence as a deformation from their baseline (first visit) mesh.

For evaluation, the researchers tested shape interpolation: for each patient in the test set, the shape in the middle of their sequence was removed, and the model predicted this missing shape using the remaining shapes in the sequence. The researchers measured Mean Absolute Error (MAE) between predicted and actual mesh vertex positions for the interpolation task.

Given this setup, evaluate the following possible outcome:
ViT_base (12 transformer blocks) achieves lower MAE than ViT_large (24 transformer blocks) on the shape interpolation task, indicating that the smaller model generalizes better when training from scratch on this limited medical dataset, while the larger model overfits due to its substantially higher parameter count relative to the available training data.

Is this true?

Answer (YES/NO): YES